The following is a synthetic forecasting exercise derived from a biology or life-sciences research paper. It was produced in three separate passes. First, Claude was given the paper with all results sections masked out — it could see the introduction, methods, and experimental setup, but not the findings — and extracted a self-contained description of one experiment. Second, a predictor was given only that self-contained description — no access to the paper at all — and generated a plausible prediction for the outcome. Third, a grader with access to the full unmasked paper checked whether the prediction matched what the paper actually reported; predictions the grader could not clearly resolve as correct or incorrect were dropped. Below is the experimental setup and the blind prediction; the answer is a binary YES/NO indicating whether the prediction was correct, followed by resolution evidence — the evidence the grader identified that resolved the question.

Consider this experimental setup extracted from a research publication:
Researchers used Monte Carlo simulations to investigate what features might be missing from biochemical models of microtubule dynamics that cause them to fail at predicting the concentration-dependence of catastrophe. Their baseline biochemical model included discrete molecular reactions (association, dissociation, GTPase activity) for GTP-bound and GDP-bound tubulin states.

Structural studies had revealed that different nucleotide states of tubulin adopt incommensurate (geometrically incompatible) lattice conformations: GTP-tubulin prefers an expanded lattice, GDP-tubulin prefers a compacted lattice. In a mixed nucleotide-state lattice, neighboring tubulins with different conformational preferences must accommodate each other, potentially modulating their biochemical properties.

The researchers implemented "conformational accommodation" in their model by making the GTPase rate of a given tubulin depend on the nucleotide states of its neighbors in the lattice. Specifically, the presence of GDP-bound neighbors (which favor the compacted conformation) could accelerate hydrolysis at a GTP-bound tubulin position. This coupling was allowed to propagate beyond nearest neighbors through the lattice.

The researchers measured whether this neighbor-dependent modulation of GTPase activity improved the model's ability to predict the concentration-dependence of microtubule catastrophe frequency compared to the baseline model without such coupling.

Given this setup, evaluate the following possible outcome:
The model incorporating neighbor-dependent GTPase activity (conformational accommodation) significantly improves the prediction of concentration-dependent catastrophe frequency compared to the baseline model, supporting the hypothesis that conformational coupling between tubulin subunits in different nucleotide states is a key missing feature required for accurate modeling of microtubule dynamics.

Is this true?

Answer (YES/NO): YES